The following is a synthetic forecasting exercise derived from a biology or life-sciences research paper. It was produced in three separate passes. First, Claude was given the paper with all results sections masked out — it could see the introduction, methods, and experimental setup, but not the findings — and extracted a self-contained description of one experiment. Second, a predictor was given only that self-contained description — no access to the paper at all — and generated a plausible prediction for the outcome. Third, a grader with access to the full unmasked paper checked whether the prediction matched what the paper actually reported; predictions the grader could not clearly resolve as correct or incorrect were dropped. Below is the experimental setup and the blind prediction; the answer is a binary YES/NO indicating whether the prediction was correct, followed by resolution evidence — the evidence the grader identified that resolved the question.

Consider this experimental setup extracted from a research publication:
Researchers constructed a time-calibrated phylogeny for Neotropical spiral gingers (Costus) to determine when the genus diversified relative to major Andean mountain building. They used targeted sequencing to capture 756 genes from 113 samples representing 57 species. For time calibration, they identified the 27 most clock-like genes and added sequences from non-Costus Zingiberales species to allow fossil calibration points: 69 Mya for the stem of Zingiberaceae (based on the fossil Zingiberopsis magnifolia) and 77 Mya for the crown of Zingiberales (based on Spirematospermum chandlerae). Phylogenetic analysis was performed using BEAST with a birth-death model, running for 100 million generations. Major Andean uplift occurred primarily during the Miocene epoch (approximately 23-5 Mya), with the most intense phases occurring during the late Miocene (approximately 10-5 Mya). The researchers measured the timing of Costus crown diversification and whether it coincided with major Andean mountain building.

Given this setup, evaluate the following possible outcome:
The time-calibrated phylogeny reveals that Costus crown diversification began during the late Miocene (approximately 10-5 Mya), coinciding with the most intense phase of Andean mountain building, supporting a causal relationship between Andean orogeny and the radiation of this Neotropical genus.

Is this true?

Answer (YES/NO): NO